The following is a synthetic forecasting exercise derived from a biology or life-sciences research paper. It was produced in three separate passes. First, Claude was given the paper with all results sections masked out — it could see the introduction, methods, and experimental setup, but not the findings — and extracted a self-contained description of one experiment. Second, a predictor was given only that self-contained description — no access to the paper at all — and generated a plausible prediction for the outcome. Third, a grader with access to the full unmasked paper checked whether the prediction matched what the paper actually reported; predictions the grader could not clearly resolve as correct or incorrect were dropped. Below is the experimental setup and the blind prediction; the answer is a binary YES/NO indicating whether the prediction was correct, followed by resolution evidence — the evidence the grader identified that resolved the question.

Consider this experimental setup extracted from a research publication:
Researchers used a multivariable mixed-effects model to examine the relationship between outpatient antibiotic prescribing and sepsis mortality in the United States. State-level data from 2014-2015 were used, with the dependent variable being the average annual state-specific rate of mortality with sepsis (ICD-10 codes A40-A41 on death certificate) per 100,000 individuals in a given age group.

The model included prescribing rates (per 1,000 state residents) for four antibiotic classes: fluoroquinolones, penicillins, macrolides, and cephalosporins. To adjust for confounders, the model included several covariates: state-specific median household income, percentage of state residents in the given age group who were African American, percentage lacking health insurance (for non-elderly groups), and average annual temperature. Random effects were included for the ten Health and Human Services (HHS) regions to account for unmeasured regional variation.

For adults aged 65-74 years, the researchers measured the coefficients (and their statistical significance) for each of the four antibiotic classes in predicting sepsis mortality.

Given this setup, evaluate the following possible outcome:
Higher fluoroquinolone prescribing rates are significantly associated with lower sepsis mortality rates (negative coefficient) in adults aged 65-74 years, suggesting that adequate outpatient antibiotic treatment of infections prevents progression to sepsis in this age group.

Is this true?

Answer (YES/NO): NO